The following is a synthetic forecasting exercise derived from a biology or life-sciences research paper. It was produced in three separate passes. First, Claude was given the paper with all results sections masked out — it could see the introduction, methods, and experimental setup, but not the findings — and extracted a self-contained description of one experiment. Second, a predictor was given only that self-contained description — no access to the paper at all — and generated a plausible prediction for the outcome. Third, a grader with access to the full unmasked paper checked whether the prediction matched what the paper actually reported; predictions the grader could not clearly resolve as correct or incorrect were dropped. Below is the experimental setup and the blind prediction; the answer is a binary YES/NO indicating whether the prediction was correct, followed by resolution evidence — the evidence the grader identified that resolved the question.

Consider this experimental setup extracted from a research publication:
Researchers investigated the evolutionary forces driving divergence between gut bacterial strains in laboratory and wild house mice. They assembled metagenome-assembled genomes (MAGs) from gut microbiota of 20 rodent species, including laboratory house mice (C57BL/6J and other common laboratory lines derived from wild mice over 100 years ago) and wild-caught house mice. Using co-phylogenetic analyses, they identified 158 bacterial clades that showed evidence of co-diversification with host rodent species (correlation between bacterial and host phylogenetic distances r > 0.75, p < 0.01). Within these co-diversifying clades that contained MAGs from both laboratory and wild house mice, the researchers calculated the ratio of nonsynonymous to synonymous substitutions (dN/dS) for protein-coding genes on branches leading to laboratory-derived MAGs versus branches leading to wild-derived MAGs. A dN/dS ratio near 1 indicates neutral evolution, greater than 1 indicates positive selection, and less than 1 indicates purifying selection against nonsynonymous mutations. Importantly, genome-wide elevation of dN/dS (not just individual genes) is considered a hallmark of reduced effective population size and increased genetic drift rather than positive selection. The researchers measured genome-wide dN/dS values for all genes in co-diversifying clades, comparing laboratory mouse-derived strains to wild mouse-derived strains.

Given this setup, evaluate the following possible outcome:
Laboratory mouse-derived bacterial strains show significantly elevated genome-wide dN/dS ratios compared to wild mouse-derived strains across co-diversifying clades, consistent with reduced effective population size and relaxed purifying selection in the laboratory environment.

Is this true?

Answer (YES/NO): YES